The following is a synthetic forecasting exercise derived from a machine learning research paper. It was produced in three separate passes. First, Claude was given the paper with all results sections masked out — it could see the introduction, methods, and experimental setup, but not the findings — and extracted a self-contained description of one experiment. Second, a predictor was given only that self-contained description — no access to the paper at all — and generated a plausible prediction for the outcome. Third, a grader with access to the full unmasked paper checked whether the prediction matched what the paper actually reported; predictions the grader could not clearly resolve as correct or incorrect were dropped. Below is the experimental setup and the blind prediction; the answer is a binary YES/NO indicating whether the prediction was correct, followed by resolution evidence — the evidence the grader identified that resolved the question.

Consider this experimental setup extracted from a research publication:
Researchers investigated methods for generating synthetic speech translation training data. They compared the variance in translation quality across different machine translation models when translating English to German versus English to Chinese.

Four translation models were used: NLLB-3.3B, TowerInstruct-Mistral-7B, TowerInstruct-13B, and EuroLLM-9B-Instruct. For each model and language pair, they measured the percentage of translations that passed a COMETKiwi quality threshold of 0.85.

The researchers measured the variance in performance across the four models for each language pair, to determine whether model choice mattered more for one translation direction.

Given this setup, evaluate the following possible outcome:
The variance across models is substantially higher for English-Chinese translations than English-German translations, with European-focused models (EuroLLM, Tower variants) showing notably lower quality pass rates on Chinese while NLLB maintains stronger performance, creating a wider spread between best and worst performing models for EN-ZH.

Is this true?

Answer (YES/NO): NO